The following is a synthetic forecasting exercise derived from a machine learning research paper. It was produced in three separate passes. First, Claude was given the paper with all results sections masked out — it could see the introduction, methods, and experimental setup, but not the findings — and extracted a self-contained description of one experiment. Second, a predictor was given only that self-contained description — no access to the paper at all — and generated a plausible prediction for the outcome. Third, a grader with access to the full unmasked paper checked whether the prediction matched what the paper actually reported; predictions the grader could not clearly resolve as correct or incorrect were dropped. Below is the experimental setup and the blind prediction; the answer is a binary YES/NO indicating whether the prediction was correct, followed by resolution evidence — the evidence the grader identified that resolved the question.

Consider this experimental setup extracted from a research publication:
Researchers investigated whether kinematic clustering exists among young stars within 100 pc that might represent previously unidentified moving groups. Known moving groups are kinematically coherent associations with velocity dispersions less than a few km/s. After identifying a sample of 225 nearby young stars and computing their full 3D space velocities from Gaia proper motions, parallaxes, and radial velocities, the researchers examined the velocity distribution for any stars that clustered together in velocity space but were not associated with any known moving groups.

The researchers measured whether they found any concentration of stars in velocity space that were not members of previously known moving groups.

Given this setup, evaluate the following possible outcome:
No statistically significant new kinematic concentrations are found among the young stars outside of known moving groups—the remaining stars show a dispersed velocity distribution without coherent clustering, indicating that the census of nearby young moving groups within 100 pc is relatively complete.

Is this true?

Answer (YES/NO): NO